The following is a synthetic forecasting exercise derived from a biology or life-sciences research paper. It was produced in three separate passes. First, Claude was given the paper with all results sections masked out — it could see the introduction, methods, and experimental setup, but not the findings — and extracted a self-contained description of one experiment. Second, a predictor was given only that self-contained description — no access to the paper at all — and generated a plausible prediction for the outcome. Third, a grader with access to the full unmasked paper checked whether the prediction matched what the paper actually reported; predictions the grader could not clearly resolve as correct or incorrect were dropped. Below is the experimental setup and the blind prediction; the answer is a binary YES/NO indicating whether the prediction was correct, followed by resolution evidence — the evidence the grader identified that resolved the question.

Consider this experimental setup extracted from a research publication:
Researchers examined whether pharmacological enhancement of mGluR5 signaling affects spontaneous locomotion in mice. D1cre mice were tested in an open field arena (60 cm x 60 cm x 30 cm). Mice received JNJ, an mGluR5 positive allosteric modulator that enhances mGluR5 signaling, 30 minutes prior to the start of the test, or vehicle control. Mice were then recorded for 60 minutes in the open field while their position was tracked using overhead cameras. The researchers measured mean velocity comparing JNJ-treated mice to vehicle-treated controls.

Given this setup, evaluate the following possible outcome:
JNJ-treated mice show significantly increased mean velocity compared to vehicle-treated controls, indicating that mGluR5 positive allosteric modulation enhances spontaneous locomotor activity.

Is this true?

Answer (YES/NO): NO